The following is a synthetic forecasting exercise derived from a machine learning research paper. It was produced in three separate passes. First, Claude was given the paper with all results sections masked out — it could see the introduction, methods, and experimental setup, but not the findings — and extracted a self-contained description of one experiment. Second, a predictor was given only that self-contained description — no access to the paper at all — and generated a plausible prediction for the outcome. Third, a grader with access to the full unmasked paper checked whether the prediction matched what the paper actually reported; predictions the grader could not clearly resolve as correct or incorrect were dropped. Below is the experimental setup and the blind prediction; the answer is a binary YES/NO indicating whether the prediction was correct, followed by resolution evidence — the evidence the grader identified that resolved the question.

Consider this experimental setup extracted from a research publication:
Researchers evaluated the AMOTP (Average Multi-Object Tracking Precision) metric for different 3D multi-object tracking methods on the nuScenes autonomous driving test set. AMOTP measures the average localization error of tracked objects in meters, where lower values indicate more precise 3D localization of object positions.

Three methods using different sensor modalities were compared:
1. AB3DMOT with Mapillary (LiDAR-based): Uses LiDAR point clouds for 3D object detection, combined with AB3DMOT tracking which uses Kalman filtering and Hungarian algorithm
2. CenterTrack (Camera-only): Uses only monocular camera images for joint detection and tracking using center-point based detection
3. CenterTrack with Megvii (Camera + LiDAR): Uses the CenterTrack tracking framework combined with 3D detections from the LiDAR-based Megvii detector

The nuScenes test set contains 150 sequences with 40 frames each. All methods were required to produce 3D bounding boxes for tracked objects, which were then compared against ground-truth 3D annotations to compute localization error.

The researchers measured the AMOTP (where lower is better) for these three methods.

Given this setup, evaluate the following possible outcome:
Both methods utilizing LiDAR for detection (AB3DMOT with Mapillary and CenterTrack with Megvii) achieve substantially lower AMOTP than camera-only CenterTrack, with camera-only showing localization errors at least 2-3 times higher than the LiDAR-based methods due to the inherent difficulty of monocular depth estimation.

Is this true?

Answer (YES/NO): NO